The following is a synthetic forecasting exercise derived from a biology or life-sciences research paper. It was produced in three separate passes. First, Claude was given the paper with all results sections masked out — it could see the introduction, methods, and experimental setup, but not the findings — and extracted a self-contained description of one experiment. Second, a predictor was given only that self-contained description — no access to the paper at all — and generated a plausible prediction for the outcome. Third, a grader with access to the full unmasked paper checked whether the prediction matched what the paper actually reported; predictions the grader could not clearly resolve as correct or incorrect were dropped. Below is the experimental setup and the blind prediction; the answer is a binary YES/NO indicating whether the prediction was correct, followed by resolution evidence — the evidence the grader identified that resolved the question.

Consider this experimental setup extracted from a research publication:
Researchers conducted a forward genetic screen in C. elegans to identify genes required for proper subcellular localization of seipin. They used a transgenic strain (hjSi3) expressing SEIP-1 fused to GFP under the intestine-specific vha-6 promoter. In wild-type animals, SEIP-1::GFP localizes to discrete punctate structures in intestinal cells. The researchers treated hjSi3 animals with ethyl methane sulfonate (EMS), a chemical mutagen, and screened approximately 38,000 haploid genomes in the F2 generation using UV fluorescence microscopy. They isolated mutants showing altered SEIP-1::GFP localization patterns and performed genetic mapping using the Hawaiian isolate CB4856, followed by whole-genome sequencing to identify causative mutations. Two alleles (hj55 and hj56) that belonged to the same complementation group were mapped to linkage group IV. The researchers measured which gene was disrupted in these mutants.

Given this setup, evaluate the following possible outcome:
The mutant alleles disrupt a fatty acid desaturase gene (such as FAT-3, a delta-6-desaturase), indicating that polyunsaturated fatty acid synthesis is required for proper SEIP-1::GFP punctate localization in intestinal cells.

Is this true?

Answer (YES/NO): YES